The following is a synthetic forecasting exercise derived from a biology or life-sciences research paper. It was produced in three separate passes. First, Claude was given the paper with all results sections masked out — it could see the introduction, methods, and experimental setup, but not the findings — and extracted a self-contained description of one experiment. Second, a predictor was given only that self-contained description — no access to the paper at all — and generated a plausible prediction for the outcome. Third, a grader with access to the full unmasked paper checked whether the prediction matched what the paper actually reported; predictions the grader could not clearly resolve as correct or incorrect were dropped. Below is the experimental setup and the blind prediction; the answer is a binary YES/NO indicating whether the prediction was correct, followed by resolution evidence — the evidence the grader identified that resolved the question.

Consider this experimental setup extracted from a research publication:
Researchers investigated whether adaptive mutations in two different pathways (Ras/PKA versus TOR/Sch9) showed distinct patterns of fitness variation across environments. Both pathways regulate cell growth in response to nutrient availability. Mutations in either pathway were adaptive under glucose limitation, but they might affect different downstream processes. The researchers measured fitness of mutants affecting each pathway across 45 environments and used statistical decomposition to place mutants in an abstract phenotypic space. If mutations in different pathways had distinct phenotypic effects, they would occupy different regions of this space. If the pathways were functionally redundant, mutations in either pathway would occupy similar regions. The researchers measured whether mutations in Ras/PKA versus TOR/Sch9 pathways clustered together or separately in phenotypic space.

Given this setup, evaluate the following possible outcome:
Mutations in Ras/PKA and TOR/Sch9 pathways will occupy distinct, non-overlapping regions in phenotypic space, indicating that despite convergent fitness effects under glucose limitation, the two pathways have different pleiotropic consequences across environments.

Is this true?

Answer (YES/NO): NO